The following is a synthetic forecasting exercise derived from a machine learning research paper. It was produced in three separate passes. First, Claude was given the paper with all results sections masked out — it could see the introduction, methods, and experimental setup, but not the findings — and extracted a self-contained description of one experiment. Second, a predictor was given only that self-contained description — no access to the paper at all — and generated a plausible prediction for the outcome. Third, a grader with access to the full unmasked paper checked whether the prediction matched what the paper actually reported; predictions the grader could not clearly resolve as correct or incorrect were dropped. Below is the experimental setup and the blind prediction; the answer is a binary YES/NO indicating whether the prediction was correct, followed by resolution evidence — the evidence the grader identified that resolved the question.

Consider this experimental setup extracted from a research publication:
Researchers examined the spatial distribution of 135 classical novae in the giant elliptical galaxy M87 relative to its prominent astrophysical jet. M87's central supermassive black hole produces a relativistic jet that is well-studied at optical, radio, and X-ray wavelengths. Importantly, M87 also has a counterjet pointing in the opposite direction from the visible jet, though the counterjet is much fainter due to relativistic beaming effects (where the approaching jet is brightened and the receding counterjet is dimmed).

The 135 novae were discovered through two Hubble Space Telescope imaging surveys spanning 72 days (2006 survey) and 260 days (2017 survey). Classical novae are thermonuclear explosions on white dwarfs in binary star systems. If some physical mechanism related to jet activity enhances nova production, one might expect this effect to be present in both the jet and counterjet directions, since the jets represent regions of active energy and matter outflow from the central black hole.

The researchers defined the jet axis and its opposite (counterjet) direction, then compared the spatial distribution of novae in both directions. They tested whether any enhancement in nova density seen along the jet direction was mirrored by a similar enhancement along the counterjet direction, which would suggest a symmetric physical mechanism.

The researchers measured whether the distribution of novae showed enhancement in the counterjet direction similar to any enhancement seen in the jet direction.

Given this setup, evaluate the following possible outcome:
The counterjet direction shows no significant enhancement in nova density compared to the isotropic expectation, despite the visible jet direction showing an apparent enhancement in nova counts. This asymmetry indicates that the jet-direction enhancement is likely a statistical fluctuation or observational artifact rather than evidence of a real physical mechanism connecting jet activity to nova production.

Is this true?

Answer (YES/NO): NO